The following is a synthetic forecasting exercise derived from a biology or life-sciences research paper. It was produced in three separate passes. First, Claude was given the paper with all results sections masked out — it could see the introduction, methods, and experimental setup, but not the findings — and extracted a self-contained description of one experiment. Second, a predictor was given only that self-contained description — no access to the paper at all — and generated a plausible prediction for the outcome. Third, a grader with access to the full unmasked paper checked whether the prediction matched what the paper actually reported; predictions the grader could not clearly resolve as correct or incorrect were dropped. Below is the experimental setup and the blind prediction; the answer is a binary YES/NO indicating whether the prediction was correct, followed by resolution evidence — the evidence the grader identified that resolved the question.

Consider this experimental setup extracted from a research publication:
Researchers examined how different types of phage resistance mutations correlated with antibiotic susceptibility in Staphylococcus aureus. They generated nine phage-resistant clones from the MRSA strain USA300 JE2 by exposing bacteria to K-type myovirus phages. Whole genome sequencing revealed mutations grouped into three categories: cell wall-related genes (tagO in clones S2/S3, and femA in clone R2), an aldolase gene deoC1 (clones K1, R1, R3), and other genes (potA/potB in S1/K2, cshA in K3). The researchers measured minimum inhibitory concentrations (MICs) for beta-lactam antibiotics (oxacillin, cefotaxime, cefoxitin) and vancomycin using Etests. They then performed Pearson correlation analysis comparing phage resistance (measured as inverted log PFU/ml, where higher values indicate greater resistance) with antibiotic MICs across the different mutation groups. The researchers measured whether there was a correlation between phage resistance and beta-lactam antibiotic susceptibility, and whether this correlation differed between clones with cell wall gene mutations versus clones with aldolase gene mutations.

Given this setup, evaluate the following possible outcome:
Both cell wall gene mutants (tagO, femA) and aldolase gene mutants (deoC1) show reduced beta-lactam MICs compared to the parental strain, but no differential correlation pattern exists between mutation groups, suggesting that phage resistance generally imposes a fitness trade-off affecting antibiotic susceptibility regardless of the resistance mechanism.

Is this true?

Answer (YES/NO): NO